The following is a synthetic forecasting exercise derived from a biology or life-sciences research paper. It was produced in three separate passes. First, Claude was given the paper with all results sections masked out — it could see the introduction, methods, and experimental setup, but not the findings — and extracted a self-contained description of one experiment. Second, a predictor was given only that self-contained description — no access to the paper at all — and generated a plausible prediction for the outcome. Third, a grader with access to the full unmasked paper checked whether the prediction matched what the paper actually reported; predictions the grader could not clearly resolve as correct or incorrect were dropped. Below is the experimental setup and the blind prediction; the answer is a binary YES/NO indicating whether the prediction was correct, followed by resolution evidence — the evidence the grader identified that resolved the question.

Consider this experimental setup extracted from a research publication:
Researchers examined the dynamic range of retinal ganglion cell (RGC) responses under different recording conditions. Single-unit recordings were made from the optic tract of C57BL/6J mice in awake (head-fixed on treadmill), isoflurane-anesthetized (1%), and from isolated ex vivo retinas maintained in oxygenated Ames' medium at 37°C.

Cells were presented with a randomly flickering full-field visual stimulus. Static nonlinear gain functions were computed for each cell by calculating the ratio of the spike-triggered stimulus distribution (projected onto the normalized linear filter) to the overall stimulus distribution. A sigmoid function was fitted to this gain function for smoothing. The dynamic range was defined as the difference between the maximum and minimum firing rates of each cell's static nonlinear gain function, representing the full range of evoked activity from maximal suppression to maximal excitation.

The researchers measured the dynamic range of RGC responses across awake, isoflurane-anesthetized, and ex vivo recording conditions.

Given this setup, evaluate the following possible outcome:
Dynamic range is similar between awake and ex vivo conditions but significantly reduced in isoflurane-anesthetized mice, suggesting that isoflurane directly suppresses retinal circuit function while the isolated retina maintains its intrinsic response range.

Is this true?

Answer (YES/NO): NO